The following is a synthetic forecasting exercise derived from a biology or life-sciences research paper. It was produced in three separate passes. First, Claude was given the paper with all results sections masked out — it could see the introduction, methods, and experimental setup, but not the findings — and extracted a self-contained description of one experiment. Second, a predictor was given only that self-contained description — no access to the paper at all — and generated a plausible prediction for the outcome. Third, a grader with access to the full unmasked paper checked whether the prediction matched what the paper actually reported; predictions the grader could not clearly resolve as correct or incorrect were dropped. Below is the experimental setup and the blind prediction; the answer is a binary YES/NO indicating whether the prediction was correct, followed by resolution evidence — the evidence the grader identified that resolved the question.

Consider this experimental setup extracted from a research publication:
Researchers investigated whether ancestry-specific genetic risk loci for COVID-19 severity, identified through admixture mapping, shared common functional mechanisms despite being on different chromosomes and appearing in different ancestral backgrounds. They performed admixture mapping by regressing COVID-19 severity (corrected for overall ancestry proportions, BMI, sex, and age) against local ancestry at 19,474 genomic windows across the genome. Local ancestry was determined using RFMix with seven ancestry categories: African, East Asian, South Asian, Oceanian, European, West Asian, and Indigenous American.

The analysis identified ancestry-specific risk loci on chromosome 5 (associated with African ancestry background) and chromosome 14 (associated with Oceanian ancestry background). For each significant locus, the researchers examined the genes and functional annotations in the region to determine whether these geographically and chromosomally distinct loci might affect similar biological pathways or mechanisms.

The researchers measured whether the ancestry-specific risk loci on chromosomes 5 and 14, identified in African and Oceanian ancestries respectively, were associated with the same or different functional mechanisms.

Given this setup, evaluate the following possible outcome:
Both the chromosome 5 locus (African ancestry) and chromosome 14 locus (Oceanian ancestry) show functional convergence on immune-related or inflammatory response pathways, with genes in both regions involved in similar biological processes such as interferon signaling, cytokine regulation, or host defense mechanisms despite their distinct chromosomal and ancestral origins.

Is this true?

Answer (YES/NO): NO